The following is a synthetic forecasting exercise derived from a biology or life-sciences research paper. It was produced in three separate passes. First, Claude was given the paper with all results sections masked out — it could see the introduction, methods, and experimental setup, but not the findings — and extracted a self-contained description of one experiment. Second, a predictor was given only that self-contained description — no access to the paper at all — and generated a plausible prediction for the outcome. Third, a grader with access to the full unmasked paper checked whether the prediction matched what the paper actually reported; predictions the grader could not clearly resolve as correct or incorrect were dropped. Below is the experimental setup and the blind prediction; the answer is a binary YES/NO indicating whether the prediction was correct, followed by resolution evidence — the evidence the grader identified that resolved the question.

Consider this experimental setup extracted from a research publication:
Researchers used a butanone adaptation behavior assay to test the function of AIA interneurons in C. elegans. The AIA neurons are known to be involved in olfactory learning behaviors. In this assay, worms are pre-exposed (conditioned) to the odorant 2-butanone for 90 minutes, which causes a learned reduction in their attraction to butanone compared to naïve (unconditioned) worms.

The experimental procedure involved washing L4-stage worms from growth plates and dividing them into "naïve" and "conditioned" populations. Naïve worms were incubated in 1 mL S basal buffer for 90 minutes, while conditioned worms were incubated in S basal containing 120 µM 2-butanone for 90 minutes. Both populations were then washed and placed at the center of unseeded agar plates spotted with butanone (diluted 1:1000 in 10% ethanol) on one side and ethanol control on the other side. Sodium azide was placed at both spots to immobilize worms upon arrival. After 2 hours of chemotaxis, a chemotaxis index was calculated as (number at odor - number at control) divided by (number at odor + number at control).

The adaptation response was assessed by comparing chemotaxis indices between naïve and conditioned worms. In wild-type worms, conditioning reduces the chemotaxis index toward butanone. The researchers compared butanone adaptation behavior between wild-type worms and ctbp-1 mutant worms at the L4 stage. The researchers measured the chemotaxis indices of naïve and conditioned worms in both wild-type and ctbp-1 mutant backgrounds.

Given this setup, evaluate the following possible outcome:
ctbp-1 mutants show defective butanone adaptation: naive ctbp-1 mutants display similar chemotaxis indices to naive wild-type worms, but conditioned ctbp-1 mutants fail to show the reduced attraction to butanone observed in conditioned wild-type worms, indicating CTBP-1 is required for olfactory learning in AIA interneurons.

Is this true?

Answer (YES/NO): NO